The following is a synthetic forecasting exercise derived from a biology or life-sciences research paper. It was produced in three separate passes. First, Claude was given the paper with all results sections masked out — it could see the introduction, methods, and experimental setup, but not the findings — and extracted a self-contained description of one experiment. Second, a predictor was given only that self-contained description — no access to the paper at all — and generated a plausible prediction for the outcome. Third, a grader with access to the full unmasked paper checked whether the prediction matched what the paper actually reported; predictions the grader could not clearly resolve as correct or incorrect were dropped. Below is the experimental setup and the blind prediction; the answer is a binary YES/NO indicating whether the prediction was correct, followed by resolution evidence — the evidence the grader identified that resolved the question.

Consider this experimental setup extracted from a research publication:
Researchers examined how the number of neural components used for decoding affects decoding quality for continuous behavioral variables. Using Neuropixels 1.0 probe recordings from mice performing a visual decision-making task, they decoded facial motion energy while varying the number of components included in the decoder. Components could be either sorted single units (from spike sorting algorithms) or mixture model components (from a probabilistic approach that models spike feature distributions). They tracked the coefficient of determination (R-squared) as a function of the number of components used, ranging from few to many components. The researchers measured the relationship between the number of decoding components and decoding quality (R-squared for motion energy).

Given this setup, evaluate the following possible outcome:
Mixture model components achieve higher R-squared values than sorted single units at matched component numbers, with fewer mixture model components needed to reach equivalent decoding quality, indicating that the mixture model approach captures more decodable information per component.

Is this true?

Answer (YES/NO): YES